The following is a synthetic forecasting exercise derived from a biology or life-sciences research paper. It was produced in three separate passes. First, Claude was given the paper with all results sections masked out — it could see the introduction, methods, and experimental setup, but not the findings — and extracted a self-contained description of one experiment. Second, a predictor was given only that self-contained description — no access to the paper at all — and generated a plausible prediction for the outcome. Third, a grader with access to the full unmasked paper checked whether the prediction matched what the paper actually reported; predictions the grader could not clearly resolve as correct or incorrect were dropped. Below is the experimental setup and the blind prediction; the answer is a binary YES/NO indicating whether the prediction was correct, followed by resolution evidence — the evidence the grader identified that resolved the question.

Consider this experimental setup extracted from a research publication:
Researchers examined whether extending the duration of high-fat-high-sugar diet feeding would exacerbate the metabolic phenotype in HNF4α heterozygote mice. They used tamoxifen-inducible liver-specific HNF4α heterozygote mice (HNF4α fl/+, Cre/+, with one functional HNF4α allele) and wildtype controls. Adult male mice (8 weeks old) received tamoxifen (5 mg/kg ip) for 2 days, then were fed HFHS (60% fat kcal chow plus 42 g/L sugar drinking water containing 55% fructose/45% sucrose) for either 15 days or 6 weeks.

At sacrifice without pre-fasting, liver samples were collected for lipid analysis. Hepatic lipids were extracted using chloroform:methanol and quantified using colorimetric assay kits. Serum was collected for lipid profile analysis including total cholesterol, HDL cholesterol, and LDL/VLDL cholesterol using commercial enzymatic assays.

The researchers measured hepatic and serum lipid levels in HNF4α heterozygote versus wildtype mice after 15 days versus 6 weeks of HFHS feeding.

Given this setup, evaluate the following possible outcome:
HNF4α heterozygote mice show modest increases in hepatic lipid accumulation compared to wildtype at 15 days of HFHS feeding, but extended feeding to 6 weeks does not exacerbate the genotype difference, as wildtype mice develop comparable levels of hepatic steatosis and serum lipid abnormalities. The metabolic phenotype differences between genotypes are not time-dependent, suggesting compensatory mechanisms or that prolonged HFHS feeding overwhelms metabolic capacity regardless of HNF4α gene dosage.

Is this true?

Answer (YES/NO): NO